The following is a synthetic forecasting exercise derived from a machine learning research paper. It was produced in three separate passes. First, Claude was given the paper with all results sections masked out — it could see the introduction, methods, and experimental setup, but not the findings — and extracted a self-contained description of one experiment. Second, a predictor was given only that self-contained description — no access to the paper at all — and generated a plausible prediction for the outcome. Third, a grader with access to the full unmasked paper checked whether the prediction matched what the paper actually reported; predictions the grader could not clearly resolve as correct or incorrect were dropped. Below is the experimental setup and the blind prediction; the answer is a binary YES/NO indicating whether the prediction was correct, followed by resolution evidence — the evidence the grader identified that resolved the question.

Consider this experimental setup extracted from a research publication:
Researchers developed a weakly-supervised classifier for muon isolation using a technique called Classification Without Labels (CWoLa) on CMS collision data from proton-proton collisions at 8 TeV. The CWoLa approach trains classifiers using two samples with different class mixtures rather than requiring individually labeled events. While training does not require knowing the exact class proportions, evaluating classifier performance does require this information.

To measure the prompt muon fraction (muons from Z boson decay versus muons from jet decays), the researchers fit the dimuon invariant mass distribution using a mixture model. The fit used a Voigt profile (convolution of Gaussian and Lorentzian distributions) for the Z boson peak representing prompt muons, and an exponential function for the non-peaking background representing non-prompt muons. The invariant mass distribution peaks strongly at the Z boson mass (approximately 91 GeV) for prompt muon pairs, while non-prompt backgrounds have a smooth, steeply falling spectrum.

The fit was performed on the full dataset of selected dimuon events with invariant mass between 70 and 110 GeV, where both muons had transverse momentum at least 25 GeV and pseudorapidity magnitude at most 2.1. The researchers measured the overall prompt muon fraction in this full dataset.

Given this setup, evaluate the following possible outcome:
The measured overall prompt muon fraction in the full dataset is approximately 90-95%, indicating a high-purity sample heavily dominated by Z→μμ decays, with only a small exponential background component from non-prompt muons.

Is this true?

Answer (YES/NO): NO